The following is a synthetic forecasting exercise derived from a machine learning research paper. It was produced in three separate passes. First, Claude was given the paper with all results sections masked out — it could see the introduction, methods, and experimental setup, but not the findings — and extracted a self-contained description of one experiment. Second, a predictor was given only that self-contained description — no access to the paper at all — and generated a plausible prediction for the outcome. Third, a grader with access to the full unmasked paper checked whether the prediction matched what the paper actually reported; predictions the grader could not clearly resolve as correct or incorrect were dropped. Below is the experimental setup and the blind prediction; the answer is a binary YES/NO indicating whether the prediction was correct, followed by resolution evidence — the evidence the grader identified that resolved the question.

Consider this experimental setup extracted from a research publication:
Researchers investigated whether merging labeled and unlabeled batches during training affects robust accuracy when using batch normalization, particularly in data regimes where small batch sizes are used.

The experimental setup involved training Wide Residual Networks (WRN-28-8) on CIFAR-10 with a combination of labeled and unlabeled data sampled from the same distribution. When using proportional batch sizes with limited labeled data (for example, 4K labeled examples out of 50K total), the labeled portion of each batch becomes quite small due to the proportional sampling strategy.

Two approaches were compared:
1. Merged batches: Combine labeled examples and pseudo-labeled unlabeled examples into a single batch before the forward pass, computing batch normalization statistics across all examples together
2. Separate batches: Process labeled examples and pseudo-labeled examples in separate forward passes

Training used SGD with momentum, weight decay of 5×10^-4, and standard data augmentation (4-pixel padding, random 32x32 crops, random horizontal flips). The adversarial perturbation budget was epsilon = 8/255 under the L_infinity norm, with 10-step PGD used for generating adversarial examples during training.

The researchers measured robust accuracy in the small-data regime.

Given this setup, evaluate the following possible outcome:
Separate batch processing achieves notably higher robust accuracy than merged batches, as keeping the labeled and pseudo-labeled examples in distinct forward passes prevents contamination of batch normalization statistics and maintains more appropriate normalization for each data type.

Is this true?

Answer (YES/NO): NO